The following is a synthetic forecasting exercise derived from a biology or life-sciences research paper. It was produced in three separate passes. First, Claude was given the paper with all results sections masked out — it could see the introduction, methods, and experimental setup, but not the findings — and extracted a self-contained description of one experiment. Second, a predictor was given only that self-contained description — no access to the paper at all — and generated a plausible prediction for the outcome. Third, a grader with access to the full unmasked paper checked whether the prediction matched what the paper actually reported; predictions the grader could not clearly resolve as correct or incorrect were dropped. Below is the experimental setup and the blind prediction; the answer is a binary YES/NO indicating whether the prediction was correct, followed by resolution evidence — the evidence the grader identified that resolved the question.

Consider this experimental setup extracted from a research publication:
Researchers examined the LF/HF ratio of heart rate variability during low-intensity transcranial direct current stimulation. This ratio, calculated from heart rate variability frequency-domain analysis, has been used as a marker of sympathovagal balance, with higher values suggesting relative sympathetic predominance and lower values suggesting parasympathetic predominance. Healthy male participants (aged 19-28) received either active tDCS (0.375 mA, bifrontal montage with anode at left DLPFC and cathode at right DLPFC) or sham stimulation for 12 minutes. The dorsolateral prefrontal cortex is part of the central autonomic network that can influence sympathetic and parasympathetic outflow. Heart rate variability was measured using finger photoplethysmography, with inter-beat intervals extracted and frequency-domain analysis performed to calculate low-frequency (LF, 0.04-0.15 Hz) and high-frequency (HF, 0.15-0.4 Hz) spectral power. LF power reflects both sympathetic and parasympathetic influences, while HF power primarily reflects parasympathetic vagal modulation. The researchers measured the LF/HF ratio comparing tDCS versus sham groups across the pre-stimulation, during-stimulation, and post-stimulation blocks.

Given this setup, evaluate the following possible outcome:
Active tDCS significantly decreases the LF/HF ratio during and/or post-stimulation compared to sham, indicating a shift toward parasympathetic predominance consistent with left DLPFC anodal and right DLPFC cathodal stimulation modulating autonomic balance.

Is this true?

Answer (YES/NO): NO